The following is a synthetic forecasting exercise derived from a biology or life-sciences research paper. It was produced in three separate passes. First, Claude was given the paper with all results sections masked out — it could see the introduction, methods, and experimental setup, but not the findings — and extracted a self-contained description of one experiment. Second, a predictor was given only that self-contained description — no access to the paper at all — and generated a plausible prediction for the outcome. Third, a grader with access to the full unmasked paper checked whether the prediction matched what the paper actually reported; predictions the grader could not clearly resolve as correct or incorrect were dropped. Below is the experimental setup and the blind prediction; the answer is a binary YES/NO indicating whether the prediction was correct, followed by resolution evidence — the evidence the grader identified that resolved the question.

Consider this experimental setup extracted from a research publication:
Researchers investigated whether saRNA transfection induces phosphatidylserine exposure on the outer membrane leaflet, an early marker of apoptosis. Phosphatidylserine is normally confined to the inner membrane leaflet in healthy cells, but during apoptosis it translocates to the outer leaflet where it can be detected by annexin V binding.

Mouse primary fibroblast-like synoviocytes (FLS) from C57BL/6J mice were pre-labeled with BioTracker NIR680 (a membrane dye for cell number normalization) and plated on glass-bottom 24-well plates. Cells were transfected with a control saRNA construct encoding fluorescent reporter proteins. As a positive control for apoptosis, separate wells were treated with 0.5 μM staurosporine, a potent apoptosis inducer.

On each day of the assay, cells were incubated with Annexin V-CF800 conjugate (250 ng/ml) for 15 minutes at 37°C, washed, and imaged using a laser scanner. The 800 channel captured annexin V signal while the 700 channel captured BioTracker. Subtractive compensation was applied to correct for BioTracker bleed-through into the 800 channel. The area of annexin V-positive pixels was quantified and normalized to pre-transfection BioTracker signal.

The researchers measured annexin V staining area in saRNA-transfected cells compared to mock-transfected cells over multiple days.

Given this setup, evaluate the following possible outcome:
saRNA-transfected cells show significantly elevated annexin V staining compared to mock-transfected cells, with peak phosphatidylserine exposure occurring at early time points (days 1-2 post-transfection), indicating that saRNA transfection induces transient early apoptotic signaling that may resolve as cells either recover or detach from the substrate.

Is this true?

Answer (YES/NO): YES